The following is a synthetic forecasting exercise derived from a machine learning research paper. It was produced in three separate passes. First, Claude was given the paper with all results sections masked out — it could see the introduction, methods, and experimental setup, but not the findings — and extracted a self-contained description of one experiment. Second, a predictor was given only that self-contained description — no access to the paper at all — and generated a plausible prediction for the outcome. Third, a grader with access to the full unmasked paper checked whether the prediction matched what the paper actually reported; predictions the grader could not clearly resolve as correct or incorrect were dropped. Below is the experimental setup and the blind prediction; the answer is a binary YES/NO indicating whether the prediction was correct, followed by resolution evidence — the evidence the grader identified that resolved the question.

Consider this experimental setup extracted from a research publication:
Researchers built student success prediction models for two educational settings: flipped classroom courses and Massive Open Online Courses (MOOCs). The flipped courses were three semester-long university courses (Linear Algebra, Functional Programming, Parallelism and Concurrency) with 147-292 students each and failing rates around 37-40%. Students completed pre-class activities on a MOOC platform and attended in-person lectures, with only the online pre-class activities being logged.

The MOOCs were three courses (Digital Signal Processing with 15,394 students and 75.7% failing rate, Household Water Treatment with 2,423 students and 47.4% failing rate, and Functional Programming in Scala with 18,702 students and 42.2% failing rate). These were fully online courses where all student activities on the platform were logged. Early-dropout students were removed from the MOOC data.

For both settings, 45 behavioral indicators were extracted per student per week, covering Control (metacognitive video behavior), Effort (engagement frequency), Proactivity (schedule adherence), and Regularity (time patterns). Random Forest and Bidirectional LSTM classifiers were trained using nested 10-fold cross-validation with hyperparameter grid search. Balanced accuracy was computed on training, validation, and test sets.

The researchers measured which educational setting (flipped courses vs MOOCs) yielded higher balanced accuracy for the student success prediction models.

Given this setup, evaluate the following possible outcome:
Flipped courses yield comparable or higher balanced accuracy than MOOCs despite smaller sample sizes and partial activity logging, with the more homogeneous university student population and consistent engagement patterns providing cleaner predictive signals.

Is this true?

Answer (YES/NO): NO